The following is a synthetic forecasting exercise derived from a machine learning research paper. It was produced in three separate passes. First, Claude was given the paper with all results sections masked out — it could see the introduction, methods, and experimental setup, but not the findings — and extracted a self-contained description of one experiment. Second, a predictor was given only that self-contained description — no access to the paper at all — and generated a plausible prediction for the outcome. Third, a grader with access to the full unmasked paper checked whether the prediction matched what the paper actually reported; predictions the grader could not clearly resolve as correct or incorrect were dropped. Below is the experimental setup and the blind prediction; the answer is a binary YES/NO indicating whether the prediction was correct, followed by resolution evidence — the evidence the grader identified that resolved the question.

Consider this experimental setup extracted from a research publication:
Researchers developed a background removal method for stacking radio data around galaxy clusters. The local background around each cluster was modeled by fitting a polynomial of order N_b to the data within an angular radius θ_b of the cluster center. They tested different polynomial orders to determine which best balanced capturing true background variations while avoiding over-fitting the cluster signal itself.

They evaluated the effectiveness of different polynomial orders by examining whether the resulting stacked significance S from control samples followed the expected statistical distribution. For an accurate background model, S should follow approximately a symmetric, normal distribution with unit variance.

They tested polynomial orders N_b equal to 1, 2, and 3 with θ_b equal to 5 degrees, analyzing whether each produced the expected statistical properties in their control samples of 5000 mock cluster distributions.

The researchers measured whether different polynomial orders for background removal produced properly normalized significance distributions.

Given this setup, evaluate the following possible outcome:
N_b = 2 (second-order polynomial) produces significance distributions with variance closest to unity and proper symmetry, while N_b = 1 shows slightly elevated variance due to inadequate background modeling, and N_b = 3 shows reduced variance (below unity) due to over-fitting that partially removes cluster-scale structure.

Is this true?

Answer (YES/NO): NO